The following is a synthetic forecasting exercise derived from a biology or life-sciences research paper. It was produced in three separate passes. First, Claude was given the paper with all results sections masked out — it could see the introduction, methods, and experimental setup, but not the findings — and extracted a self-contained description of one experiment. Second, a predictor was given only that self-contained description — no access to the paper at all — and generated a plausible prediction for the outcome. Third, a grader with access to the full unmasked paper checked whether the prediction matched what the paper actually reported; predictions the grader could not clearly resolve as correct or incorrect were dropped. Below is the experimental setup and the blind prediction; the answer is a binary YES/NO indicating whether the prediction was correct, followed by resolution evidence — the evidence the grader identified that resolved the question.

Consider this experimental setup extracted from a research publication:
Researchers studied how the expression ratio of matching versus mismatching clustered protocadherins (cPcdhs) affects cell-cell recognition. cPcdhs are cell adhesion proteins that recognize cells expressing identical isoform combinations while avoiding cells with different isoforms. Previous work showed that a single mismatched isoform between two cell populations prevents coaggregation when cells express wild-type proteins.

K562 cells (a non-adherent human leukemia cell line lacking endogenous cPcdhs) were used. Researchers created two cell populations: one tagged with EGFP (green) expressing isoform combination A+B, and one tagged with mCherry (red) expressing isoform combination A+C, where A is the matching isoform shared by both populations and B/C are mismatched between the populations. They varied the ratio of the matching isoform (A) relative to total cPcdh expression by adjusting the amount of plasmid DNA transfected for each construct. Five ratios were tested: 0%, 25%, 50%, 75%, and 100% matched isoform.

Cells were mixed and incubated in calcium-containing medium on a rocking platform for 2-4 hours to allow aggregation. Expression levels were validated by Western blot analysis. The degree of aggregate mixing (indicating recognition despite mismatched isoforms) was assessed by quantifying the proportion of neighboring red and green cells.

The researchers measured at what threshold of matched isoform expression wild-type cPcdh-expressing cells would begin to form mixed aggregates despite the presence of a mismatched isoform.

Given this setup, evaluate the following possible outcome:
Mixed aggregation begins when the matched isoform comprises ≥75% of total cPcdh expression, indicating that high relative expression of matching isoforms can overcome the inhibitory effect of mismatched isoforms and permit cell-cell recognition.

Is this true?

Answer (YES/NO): YES